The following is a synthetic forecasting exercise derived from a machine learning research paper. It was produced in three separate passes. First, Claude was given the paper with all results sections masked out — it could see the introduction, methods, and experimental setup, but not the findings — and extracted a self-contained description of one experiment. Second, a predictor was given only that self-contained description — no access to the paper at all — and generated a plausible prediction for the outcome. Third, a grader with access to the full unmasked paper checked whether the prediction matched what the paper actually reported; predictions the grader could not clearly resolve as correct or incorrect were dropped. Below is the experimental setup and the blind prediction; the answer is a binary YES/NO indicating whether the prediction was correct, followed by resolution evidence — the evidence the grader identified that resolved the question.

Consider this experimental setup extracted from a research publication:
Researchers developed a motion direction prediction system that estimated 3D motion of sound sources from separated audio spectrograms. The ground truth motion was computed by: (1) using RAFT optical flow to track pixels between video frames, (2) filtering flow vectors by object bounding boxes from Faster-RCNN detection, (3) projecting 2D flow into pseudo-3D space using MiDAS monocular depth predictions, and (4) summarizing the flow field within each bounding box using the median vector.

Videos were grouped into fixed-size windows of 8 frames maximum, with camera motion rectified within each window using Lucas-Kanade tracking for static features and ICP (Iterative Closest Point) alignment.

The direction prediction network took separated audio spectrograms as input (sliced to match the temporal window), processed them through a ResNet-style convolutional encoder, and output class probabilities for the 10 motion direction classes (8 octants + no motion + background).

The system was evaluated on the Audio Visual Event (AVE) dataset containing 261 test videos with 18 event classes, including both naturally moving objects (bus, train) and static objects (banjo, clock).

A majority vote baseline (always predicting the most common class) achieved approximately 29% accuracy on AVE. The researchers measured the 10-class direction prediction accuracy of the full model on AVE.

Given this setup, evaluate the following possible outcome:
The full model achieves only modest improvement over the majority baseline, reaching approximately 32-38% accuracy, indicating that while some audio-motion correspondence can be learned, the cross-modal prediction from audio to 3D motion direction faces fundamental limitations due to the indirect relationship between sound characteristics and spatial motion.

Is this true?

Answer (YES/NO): NO